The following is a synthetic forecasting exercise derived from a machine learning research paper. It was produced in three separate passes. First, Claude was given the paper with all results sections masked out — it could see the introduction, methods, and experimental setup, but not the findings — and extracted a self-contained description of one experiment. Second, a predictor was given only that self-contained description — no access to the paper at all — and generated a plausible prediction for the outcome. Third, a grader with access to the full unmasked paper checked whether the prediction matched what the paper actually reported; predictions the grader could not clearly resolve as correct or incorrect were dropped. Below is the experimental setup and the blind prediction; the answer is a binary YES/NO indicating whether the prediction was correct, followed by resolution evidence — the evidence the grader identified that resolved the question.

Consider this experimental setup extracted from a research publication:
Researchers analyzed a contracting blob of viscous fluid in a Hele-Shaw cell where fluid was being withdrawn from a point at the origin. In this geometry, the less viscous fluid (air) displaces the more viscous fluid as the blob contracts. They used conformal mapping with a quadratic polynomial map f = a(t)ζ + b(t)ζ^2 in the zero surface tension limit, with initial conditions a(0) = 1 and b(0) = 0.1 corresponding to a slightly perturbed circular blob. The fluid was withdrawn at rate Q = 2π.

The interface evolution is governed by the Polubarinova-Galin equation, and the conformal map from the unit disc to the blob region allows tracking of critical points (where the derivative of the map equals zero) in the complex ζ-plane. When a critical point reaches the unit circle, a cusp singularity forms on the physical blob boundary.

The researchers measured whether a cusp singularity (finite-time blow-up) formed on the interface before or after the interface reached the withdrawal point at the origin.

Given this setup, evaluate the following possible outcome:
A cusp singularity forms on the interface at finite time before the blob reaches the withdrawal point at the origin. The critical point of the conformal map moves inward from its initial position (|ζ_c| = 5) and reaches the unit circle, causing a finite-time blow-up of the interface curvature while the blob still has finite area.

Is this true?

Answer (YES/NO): YES